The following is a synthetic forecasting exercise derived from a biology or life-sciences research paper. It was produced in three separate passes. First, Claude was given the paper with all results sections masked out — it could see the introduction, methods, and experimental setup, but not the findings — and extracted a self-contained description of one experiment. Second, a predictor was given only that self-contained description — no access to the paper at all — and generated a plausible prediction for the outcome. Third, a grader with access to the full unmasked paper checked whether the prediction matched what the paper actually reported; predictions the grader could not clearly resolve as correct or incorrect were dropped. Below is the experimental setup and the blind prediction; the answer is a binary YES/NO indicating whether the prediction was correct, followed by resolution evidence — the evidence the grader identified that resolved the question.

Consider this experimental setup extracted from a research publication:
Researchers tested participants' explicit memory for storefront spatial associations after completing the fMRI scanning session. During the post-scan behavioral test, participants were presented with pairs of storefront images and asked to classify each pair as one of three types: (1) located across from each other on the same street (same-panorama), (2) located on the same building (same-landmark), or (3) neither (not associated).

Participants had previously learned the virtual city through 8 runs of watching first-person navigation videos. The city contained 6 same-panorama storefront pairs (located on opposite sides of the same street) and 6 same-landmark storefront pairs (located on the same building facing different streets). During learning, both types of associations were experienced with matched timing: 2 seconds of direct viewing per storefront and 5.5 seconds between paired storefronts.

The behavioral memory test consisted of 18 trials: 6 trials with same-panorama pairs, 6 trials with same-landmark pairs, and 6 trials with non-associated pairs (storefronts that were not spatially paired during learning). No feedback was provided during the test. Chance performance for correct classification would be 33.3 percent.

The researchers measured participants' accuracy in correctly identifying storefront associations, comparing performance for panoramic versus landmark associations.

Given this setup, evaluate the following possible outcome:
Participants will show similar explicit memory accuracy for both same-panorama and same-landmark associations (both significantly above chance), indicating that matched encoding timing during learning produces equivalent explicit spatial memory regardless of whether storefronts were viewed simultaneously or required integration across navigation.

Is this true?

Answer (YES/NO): YES